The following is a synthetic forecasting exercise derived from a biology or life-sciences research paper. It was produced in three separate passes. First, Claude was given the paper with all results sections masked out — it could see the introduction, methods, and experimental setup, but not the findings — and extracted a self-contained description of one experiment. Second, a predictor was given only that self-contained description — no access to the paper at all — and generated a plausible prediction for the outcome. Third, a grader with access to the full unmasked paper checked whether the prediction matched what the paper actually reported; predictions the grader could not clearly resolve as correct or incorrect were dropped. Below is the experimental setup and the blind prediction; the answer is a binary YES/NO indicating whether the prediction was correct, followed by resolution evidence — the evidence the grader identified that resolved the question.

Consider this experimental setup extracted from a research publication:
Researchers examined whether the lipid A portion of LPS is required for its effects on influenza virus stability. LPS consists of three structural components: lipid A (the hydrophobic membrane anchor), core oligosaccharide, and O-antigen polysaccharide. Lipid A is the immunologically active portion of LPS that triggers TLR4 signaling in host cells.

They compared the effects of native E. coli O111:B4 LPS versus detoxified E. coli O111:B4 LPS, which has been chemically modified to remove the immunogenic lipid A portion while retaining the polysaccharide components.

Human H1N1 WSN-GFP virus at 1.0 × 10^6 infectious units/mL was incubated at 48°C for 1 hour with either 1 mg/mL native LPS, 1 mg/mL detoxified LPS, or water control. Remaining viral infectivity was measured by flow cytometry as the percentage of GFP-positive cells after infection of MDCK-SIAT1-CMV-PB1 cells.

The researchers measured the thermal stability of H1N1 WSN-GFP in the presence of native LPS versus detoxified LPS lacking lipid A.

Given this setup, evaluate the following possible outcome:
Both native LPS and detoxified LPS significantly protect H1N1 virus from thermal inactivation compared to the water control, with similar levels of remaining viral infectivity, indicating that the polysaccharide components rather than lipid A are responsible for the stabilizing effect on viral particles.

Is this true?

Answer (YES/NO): NO